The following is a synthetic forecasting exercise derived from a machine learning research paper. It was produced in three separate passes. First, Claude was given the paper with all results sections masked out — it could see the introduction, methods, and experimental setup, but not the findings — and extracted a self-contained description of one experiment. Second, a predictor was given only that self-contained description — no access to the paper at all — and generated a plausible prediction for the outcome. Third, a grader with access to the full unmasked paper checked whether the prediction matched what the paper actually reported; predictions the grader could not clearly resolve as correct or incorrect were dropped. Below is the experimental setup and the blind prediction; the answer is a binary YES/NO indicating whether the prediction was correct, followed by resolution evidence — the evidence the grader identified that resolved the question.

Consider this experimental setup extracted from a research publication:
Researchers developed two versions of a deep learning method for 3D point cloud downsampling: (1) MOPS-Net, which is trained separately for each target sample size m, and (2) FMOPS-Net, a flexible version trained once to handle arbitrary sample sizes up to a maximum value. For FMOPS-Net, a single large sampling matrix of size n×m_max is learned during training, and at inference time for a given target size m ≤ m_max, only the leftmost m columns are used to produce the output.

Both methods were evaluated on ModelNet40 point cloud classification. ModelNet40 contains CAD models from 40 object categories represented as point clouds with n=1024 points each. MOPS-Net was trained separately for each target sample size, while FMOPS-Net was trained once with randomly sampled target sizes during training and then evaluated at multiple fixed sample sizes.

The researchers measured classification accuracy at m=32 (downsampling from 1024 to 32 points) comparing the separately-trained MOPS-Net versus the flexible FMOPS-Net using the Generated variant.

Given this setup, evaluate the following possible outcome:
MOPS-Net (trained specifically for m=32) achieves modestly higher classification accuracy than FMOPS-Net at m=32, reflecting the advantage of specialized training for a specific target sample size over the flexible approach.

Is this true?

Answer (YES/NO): NO